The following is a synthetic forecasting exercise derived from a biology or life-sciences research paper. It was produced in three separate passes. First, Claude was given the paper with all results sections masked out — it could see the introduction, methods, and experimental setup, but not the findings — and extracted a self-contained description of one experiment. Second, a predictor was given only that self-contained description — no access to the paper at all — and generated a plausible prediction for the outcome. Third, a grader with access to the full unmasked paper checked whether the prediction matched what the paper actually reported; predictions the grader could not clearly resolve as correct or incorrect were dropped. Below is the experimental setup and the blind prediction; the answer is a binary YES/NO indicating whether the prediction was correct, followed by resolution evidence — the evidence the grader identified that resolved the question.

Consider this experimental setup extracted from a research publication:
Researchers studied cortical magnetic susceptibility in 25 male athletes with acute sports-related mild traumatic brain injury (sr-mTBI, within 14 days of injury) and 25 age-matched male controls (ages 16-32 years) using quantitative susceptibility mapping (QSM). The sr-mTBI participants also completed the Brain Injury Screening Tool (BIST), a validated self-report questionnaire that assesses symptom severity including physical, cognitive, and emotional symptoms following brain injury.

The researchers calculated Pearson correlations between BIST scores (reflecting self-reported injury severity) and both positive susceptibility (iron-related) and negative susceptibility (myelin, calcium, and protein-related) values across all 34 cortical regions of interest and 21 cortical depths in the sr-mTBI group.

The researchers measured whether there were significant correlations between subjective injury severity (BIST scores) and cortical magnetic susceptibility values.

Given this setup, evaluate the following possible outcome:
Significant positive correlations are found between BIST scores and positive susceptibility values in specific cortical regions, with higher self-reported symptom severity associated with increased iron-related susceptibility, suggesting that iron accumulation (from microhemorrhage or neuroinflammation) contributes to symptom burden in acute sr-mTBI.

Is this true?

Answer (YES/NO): NO